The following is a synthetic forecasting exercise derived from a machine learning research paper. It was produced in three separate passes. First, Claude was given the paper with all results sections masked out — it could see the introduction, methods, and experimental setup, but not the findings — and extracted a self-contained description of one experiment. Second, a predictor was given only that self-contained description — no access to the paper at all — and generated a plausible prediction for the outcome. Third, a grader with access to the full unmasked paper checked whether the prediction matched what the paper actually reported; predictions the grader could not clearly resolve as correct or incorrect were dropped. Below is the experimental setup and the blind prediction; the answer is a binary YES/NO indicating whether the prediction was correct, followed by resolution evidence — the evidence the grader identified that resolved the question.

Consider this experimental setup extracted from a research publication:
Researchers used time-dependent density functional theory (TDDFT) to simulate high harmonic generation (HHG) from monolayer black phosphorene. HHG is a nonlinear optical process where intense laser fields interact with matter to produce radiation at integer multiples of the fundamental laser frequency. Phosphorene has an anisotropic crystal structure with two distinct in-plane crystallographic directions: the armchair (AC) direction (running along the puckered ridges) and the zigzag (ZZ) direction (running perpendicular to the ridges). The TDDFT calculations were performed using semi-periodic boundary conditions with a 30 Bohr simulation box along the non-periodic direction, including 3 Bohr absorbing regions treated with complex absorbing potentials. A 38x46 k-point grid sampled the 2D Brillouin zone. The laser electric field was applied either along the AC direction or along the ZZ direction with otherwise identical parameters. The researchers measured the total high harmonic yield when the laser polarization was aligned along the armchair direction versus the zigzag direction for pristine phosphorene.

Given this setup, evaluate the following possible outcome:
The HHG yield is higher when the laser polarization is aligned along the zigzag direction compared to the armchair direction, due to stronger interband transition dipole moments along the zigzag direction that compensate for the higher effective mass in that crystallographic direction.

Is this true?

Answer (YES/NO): NO